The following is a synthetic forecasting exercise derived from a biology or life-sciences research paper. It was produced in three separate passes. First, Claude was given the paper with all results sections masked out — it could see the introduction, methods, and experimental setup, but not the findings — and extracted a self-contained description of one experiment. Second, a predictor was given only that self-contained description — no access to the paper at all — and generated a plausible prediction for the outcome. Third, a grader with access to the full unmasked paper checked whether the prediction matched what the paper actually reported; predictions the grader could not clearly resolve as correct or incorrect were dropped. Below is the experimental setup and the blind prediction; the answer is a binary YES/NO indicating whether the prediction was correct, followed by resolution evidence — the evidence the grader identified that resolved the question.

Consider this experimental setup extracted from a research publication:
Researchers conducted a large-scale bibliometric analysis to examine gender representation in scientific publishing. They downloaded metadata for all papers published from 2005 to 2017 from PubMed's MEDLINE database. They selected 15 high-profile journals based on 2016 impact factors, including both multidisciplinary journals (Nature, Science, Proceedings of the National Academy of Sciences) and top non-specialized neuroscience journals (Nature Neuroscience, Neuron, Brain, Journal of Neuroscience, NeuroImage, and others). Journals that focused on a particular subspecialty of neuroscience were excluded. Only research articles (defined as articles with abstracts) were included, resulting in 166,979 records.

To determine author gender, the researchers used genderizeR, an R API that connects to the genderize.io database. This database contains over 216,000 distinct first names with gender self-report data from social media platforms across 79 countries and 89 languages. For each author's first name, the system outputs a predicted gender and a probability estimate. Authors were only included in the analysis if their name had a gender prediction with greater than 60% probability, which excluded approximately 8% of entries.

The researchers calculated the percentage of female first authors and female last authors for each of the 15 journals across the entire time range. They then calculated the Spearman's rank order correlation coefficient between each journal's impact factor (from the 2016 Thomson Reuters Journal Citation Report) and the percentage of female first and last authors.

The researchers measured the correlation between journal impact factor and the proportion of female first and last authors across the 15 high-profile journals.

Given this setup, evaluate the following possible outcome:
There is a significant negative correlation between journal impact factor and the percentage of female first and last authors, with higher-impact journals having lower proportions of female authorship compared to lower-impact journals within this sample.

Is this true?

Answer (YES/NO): YES